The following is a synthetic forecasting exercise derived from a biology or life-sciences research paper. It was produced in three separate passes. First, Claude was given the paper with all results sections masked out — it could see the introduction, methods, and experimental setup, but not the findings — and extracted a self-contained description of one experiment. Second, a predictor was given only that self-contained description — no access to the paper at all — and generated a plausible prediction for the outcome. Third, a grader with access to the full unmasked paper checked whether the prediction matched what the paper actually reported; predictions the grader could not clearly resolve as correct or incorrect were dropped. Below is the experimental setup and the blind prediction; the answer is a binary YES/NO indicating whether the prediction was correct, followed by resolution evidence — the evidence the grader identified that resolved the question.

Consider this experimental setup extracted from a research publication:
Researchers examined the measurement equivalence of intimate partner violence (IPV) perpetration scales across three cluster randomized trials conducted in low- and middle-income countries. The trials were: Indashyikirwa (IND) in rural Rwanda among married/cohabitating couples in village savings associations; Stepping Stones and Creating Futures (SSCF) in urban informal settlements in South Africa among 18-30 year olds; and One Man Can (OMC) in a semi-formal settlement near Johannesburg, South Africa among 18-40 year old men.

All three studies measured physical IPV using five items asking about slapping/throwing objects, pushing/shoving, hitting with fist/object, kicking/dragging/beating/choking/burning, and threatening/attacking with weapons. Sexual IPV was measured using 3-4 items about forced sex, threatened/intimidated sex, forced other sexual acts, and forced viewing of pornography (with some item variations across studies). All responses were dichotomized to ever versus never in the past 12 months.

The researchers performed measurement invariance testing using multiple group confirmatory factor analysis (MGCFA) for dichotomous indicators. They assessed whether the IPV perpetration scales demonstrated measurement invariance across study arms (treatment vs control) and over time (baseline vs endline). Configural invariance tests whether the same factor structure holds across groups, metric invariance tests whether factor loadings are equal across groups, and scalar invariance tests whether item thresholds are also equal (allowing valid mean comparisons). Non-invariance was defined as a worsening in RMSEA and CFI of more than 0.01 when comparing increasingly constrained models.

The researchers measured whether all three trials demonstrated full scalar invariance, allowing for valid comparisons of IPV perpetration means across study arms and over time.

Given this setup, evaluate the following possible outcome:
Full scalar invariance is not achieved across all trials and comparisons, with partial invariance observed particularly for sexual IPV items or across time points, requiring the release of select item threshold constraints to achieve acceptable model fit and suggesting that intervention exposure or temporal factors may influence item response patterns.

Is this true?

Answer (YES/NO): NO